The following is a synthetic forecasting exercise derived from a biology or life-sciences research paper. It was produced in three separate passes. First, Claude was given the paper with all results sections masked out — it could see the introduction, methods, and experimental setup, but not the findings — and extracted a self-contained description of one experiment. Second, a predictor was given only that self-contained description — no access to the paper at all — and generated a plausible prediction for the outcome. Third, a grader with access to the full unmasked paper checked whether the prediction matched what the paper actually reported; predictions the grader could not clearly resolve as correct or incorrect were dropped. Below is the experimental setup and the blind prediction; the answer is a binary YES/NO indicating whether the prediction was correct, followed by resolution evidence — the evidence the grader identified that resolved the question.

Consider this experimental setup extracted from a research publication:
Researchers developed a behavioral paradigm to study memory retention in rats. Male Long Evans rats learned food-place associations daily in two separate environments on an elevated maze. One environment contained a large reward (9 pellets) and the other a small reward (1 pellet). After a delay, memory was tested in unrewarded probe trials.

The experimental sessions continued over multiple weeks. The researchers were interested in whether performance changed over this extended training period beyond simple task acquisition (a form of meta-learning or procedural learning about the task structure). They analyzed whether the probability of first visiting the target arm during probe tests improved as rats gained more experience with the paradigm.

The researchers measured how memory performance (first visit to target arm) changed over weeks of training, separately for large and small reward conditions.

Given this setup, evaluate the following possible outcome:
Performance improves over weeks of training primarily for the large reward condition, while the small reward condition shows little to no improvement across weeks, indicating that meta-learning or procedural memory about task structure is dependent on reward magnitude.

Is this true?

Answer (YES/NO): NO